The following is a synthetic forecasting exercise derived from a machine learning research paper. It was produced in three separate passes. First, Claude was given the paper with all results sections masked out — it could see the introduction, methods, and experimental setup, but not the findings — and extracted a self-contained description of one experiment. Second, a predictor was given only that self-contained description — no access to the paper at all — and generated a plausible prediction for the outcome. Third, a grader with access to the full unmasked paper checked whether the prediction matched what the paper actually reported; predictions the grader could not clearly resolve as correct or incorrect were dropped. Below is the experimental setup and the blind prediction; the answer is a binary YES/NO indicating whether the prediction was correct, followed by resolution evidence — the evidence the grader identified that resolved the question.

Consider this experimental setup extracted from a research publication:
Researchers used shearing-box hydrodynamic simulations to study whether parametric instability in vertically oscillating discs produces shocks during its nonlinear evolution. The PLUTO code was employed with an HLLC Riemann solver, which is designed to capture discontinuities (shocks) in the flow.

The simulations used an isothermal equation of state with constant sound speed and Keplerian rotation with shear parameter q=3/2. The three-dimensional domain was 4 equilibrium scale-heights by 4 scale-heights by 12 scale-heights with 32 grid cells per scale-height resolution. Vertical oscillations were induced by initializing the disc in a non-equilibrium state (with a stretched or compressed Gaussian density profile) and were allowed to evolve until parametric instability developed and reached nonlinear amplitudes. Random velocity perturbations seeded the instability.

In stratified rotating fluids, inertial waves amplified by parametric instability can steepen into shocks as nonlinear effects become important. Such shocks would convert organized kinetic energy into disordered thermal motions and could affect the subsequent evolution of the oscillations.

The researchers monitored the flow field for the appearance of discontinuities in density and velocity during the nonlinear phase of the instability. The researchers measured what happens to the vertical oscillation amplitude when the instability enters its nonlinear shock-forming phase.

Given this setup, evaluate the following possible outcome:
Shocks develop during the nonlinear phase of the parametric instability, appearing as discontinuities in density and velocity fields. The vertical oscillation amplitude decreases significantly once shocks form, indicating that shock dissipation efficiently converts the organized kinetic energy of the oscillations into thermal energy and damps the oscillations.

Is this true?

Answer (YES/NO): YES